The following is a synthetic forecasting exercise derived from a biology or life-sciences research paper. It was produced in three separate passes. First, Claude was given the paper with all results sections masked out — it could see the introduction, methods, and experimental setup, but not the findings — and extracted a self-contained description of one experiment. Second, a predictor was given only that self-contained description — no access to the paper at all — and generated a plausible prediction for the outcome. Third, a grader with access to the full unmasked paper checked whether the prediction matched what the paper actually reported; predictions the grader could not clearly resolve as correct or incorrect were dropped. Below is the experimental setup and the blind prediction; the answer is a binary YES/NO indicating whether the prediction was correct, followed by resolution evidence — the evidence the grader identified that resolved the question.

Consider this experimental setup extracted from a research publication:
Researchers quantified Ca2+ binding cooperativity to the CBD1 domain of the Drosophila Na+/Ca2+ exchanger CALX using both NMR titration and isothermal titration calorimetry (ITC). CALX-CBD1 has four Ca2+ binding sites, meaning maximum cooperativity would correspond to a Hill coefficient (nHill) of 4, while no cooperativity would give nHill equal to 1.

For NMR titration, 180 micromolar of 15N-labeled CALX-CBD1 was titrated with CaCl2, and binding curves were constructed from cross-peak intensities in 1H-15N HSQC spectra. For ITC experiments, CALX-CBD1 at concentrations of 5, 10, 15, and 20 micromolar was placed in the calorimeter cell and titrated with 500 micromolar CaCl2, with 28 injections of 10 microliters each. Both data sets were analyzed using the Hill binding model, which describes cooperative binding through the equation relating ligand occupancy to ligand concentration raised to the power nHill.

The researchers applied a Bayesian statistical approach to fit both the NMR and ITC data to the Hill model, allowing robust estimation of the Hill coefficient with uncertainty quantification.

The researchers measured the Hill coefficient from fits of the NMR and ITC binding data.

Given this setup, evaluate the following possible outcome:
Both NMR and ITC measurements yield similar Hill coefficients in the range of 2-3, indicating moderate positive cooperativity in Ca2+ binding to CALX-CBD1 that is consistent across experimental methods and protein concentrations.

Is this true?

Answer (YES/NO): NO